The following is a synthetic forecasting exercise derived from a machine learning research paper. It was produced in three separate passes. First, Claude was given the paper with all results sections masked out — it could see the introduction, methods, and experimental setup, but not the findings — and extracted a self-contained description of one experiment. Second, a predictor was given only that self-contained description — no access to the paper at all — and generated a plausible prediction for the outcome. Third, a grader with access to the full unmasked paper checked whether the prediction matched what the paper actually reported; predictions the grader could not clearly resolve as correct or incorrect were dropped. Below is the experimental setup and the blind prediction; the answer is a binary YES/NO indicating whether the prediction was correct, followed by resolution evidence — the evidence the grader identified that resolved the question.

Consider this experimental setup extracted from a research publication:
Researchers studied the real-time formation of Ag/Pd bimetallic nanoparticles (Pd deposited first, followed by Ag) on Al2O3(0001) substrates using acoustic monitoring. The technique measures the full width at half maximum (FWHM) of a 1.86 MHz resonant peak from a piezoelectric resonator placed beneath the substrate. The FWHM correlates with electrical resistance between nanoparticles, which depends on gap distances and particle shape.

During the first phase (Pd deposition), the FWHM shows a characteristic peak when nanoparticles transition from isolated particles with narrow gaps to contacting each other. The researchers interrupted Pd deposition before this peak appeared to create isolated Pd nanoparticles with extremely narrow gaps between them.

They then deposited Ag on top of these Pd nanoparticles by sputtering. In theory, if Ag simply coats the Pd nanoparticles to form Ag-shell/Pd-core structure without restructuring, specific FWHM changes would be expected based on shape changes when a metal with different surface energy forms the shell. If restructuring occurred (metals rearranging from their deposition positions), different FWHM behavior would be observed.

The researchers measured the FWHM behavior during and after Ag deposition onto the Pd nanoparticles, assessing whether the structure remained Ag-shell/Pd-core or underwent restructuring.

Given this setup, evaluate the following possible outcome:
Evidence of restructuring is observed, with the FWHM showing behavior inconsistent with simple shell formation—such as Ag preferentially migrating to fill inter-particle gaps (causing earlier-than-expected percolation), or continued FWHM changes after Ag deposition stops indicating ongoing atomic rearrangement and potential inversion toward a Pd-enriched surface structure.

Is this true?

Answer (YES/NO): NO